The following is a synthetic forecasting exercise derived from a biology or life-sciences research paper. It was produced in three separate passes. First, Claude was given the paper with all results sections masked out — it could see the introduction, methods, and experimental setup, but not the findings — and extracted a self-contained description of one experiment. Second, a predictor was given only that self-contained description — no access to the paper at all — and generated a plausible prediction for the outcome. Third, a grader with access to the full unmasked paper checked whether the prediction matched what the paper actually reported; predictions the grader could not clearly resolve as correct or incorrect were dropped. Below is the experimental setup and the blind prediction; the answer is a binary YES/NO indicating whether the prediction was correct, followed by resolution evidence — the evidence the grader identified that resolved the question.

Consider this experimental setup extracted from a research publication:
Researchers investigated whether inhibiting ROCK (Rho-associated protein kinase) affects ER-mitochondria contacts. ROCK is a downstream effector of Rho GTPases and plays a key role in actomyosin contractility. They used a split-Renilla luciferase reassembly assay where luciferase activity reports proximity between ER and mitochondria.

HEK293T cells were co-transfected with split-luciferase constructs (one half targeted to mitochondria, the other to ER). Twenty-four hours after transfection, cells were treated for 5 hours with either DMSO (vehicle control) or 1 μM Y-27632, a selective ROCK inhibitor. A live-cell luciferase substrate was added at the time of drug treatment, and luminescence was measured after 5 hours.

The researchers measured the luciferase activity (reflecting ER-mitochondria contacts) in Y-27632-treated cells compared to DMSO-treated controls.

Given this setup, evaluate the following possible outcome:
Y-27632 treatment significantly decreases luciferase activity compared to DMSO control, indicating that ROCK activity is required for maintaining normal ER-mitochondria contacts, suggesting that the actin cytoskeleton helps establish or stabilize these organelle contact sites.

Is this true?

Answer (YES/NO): YES